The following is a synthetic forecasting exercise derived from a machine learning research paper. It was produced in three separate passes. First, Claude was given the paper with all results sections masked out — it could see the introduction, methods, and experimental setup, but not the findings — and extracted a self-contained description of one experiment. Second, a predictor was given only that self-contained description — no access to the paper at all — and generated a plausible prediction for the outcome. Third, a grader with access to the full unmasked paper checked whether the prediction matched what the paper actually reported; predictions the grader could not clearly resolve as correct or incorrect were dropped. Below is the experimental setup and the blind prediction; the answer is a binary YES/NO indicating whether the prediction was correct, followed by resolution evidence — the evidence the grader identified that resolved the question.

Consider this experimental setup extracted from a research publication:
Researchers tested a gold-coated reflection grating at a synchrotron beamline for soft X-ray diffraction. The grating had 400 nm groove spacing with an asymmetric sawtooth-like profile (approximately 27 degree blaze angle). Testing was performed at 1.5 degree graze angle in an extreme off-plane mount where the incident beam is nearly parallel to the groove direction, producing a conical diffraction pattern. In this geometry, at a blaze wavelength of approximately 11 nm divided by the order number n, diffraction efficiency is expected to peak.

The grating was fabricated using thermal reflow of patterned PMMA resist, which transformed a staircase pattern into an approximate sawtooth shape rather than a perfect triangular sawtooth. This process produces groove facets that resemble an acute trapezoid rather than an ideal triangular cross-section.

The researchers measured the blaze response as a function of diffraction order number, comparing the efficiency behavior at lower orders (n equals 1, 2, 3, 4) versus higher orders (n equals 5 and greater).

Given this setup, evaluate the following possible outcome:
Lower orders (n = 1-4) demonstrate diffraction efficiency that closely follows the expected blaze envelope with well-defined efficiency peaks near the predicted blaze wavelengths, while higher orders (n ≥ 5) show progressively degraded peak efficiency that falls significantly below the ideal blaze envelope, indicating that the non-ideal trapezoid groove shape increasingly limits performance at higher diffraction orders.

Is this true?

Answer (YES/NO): YES